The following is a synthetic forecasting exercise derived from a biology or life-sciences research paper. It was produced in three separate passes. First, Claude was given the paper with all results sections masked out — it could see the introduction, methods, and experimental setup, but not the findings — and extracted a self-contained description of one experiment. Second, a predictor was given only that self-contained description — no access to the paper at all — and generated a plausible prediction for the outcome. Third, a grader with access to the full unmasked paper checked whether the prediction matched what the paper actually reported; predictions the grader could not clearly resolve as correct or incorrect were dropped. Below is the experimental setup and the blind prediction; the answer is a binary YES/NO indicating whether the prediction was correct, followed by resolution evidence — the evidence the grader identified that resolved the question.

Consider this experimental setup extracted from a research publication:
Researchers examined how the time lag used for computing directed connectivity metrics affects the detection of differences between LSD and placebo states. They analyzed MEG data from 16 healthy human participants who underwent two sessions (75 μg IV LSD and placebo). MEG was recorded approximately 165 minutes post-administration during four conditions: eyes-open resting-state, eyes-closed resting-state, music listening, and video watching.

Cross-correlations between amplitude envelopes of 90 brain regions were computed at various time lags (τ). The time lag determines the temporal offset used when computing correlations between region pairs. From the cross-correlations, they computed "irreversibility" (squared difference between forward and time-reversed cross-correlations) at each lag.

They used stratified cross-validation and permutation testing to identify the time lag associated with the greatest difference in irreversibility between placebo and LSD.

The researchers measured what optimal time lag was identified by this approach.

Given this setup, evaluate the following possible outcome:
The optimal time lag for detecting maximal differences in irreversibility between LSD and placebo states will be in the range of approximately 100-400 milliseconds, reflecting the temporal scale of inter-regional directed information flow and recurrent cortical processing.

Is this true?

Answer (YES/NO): YES